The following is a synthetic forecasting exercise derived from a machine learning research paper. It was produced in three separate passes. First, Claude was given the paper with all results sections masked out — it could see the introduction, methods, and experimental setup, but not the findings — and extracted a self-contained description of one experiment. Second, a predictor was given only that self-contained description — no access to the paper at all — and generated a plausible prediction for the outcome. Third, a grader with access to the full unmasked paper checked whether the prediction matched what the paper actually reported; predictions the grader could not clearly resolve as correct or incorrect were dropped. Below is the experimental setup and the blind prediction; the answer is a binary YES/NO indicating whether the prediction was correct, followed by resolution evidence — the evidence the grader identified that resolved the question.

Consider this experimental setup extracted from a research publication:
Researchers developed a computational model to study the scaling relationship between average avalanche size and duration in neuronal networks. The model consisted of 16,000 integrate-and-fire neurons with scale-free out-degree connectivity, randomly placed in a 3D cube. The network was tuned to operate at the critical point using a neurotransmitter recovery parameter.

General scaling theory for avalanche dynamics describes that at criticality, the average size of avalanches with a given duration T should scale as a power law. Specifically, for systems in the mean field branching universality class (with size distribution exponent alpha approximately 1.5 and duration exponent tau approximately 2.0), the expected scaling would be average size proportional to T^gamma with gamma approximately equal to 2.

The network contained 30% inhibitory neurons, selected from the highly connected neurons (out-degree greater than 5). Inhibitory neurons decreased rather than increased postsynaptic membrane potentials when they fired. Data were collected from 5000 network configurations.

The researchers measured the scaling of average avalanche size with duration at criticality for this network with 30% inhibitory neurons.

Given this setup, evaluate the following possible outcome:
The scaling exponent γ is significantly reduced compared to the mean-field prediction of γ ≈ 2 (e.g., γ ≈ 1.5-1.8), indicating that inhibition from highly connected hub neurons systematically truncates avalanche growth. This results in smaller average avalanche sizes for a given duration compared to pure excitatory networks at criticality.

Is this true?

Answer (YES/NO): NO